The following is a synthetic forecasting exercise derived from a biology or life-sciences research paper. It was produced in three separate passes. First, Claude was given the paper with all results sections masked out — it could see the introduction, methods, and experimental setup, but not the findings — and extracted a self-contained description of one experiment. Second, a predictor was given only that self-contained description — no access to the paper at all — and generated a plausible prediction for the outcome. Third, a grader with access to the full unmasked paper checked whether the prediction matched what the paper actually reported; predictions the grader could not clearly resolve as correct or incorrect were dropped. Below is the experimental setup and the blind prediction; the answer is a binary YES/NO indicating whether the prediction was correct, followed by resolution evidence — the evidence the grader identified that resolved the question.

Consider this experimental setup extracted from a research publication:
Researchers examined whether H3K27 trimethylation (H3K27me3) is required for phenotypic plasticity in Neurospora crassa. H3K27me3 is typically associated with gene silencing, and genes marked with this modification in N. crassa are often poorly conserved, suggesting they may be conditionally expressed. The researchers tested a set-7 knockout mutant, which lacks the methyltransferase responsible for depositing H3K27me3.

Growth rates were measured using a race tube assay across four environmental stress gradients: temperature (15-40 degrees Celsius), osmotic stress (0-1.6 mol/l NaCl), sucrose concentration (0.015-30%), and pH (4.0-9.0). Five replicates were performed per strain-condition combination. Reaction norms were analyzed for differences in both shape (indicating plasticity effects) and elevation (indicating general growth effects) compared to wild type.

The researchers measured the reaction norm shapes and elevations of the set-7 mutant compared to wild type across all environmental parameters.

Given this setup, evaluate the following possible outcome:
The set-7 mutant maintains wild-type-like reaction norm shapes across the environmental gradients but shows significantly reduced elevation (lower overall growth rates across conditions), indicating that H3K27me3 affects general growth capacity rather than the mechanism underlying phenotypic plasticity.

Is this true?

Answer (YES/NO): NO